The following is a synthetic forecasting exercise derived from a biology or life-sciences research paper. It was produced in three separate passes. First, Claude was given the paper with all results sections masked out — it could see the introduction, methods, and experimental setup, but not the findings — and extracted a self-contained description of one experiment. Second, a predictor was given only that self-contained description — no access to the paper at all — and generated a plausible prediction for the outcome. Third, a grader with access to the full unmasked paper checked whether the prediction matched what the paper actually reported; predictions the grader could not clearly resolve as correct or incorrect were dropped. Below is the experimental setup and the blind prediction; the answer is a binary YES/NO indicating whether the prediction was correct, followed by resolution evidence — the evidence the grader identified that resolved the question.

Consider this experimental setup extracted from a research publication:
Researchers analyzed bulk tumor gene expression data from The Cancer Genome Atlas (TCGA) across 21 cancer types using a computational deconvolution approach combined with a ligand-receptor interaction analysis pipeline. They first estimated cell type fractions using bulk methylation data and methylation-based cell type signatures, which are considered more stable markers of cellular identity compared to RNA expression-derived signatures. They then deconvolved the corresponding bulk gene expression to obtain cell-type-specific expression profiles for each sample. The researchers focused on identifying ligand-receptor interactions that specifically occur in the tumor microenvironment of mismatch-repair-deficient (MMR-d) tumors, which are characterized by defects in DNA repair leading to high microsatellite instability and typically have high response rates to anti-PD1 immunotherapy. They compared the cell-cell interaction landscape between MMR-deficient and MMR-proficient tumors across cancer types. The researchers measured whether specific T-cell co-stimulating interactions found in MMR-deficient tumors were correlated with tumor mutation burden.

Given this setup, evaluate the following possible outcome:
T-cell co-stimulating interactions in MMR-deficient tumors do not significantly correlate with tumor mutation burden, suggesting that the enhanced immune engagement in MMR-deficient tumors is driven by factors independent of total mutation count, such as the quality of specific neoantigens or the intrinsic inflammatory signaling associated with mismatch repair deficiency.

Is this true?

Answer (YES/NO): YES